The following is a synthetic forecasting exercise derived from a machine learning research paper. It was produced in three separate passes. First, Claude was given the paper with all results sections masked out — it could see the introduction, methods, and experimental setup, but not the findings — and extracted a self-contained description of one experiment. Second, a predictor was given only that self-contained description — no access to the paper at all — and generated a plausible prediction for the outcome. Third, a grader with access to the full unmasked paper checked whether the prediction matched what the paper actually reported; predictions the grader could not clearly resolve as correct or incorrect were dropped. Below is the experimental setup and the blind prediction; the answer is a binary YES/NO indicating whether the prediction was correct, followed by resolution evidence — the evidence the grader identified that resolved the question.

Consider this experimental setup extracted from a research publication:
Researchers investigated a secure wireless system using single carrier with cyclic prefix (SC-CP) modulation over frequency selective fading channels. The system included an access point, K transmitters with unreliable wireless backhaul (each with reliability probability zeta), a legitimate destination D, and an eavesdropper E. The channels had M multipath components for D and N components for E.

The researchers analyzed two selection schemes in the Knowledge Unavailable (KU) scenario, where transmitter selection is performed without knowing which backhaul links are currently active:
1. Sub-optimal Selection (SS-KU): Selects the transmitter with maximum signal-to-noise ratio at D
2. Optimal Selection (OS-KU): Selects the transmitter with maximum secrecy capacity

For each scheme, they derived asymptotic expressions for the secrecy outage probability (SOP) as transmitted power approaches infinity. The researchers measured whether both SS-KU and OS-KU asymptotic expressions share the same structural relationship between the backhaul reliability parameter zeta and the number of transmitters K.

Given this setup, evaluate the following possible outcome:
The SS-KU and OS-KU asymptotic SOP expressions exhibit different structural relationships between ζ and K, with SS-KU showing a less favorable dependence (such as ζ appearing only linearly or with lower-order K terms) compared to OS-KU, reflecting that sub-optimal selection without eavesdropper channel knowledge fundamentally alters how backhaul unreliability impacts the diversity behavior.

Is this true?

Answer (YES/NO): NO